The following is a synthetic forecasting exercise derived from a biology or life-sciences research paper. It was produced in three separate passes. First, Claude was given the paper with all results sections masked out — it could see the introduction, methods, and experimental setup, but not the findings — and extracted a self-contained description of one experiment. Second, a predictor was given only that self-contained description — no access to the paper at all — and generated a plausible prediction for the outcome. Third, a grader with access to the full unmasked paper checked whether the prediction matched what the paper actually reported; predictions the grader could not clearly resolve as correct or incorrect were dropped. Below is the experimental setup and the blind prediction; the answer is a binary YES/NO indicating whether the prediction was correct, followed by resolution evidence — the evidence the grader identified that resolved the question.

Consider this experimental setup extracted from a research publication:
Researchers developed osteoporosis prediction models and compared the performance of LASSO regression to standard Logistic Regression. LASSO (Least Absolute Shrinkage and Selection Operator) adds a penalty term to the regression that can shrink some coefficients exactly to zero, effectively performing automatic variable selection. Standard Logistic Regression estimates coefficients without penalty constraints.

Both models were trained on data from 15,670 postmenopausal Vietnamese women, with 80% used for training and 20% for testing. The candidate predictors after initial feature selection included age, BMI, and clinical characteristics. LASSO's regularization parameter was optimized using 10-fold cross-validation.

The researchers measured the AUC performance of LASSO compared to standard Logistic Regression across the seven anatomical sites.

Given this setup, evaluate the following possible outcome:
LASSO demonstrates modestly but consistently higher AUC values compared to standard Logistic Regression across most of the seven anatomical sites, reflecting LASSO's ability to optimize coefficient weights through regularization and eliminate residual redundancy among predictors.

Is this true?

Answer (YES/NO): NO